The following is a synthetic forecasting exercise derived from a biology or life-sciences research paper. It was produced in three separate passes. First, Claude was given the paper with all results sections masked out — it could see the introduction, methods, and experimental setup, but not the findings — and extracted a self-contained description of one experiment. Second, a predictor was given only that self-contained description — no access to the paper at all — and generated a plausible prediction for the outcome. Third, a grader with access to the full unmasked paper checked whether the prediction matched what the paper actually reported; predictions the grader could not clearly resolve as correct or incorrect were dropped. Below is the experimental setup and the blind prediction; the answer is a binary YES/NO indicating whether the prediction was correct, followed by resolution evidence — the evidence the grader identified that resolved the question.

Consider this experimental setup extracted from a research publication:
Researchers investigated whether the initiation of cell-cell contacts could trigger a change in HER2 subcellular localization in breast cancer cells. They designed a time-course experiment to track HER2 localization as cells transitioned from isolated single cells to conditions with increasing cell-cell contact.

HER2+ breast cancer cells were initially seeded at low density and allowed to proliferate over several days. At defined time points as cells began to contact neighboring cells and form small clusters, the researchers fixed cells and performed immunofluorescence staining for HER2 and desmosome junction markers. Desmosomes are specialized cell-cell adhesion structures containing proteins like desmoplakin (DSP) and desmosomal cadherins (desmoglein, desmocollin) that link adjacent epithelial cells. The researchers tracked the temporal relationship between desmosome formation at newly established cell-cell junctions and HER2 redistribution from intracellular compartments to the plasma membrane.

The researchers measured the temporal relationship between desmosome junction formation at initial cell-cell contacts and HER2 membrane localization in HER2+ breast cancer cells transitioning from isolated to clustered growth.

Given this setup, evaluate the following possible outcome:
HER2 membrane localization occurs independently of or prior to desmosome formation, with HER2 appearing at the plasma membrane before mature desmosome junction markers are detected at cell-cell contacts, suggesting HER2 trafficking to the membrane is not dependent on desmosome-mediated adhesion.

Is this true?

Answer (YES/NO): NO